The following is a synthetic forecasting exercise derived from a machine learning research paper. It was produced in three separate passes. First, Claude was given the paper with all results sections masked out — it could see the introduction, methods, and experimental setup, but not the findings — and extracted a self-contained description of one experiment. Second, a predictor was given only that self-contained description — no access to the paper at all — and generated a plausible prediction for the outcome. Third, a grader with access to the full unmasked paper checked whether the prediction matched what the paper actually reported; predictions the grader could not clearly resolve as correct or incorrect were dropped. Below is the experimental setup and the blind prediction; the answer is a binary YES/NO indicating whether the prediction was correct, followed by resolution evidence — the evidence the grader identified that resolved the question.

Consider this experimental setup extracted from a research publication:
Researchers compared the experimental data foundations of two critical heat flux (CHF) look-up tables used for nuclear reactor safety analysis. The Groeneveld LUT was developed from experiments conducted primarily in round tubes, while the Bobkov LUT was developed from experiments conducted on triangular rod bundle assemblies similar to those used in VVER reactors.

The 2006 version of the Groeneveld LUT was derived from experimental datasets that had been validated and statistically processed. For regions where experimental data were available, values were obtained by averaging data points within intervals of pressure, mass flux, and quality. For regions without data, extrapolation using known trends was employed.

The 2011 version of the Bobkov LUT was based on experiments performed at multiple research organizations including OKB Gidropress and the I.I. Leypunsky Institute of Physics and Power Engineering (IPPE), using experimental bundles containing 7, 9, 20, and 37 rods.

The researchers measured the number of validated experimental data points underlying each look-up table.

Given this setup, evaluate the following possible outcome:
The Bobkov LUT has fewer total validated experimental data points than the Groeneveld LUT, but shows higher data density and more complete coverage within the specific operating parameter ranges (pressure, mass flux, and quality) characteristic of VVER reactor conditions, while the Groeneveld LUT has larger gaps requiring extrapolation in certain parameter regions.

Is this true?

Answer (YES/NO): NO